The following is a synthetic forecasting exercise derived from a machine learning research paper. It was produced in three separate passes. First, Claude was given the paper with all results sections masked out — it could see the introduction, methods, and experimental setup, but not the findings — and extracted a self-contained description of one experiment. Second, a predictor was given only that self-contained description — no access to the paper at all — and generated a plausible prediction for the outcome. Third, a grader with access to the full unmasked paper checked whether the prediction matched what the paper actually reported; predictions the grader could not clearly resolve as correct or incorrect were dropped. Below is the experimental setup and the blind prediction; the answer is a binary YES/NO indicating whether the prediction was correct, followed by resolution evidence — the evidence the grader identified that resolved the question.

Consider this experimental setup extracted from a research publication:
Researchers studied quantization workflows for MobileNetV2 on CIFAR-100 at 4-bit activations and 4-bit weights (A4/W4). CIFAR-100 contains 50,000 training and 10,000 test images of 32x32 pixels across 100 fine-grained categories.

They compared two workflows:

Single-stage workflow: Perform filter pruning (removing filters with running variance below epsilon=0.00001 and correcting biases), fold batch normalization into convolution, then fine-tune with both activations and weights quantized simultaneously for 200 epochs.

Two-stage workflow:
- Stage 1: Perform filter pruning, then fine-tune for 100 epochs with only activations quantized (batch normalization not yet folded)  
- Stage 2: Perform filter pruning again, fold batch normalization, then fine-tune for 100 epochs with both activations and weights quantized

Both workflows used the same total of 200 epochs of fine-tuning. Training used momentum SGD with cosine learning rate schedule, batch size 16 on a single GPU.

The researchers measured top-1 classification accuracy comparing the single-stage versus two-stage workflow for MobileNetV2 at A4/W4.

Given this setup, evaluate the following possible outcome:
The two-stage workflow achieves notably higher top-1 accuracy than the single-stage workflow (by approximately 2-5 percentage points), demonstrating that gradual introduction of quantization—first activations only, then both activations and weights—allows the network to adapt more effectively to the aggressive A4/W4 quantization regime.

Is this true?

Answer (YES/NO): NO